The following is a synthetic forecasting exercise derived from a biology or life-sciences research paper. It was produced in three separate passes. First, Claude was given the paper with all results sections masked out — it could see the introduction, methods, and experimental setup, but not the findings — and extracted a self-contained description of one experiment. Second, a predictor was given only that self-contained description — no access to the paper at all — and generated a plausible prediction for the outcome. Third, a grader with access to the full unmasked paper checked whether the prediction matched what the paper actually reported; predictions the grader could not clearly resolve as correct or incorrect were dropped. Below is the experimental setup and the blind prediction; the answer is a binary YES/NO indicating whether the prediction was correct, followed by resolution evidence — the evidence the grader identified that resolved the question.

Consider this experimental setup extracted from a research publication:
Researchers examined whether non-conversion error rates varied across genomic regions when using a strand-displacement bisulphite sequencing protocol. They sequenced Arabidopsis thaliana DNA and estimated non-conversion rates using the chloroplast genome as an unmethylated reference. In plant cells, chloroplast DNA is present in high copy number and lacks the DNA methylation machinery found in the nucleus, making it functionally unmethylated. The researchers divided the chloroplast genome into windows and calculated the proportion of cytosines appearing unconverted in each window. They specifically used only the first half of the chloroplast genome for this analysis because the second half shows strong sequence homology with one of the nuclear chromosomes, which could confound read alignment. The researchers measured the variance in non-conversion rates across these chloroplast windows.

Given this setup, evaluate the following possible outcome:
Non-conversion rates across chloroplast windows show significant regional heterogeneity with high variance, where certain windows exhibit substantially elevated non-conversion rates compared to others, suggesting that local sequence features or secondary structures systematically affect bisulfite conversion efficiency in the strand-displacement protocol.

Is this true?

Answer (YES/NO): YES